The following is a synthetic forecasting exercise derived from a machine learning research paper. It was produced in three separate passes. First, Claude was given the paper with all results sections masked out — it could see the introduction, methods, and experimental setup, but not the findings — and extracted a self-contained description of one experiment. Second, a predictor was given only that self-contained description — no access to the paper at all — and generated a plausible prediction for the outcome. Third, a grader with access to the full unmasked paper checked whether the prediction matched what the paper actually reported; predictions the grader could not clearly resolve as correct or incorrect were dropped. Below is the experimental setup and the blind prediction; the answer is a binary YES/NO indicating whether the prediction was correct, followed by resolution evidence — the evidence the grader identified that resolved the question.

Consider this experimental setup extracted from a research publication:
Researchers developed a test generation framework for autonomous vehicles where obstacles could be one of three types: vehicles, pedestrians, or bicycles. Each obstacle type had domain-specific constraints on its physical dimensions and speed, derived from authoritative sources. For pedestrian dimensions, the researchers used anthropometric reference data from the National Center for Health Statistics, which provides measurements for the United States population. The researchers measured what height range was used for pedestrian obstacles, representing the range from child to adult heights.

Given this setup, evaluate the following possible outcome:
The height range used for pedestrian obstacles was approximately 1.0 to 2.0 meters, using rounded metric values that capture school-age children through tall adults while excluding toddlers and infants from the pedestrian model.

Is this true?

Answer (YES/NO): NO